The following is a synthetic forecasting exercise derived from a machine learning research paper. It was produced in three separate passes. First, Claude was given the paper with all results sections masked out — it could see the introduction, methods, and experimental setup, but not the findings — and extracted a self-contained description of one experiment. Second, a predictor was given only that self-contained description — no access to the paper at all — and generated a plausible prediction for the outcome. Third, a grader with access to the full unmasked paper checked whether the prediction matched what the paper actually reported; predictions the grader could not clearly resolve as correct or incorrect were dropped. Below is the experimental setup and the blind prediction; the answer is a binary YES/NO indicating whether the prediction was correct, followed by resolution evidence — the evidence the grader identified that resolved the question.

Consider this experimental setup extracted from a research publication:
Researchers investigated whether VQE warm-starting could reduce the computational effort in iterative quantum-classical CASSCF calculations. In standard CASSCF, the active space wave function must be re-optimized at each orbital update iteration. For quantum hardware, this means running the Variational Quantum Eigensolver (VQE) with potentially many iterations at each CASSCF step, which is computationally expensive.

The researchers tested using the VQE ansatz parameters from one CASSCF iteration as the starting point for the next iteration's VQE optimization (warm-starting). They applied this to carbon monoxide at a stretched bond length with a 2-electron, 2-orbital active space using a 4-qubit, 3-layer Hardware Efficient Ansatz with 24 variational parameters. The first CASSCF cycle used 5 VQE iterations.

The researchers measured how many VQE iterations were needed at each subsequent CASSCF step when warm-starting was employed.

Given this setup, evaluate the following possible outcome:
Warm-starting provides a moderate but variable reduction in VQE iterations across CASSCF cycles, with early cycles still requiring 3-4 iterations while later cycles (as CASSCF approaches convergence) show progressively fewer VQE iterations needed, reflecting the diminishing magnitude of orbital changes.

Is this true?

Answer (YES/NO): NO